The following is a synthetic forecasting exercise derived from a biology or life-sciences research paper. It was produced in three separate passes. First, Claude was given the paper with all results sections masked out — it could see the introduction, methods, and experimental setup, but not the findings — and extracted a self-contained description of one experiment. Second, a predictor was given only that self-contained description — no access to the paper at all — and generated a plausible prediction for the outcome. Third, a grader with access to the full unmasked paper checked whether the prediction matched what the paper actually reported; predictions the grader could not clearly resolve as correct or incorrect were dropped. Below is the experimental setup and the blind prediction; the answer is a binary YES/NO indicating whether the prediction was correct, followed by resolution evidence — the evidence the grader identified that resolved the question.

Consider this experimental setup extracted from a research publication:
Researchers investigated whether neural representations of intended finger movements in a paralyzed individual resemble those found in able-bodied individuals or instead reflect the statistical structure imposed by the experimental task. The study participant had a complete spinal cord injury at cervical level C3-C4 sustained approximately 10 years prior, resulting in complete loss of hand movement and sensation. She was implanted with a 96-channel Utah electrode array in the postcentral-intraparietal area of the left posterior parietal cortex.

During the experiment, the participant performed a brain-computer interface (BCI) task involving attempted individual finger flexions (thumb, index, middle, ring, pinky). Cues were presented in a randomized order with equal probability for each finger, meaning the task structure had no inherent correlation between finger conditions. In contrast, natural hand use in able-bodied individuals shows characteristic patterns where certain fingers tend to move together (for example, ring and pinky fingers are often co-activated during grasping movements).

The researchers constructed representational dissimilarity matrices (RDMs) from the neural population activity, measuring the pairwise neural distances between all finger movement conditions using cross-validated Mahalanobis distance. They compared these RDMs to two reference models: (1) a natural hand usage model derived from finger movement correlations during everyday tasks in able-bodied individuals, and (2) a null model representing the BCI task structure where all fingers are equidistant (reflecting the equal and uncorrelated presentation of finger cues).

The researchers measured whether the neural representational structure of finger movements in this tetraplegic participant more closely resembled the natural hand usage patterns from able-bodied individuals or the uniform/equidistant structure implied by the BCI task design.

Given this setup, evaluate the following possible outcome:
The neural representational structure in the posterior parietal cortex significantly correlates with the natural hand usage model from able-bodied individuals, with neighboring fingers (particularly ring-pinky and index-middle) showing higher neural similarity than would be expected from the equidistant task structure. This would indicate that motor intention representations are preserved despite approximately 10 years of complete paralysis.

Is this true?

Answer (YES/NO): YES